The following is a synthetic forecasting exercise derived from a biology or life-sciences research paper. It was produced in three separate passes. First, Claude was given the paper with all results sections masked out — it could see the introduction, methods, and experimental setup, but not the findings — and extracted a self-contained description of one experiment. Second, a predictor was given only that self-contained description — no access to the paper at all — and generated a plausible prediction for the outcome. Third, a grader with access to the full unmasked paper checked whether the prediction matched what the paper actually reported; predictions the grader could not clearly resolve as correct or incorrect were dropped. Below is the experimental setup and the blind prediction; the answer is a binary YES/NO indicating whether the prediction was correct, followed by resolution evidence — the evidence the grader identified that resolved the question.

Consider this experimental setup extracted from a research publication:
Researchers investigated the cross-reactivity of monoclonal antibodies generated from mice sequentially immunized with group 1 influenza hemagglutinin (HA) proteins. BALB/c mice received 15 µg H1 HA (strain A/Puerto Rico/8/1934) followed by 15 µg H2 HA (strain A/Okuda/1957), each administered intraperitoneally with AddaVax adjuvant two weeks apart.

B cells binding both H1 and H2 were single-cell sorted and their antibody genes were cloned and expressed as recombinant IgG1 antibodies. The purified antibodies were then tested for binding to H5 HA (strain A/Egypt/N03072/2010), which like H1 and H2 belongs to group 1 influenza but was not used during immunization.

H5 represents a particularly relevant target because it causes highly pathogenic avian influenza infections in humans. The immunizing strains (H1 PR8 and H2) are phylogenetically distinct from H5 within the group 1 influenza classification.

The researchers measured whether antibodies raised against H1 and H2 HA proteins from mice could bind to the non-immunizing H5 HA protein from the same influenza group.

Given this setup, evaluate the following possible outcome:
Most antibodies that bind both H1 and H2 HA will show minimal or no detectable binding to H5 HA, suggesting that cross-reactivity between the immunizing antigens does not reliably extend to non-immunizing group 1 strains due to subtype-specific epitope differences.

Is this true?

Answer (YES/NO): NO